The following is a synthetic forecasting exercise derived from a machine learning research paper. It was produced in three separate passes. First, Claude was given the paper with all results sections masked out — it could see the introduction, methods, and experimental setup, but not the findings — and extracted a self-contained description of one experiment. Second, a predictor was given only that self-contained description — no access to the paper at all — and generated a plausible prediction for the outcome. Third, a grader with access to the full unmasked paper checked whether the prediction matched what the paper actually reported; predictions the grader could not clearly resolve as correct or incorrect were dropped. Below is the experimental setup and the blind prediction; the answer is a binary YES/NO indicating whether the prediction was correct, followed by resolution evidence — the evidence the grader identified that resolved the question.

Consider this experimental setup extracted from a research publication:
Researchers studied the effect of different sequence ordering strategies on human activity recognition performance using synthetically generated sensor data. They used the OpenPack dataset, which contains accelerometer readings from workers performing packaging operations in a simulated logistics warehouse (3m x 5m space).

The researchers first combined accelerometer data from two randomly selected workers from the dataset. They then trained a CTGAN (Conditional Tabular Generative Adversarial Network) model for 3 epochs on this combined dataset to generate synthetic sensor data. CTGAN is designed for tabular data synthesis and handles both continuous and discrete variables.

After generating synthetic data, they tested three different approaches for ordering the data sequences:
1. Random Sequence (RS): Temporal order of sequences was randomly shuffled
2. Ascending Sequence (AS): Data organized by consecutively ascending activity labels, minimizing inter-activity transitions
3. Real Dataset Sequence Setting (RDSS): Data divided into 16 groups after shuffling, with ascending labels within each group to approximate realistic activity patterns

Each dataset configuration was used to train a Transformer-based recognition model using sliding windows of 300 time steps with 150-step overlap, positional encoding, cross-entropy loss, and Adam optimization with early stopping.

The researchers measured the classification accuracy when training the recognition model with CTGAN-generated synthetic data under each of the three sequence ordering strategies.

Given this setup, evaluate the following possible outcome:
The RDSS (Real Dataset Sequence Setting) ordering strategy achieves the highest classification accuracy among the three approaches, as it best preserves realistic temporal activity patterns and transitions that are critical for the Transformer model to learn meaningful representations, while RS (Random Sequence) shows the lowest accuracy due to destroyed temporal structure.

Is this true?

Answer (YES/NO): NO